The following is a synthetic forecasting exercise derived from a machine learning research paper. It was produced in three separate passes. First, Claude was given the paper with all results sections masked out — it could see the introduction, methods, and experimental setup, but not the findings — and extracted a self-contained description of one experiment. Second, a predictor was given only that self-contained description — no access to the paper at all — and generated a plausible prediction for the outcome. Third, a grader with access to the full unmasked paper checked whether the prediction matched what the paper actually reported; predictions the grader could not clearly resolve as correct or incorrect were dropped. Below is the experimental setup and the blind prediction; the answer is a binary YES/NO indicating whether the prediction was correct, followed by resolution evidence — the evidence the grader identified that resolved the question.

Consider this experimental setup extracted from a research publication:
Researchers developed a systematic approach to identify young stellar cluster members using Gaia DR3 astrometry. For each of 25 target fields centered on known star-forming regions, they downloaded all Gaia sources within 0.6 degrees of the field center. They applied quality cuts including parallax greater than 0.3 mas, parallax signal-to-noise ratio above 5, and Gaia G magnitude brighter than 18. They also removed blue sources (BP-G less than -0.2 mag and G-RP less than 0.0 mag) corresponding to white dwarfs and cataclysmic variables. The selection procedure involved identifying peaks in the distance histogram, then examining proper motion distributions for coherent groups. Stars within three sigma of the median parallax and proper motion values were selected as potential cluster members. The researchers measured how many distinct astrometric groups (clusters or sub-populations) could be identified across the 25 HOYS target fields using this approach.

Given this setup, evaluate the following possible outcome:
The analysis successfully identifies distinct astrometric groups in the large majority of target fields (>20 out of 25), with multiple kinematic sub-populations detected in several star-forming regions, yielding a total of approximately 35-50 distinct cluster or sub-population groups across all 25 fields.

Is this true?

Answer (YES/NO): YES